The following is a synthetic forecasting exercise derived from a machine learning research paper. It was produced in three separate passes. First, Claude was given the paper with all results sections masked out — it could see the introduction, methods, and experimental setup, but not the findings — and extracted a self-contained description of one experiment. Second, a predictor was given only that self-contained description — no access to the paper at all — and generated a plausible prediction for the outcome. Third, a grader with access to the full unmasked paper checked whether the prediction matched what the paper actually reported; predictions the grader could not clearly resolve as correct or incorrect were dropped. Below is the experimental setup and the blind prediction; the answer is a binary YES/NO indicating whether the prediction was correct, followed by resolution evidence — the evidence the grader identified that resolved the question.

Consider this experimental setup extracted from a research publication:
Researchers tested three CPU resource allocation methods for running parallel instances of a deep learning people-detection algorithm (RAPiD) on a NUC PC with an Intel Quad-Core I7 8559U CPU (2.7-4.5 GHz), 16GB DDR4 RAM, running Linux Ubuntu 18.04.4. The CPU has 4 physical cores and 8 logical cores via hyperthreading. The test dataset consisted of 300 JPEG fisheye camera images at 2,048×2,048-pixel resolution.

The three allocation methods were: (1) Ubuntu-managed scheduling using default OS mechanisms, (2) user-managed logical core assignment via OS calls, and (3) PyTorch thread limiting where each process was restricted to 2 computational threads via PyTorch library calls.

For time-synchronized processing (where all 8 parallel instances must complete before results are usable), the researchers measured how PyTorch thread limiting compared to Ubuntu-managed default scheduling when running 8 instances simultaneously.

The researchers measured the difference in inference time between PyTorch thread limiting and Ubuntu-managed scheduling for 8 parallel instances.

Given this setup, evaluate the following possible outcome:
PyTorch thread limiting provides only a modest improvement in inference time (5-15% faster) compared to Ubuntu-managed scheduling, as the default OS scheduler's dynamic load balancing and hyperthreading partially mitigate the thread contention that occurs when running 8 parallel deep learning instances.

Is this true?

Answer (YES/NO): NO